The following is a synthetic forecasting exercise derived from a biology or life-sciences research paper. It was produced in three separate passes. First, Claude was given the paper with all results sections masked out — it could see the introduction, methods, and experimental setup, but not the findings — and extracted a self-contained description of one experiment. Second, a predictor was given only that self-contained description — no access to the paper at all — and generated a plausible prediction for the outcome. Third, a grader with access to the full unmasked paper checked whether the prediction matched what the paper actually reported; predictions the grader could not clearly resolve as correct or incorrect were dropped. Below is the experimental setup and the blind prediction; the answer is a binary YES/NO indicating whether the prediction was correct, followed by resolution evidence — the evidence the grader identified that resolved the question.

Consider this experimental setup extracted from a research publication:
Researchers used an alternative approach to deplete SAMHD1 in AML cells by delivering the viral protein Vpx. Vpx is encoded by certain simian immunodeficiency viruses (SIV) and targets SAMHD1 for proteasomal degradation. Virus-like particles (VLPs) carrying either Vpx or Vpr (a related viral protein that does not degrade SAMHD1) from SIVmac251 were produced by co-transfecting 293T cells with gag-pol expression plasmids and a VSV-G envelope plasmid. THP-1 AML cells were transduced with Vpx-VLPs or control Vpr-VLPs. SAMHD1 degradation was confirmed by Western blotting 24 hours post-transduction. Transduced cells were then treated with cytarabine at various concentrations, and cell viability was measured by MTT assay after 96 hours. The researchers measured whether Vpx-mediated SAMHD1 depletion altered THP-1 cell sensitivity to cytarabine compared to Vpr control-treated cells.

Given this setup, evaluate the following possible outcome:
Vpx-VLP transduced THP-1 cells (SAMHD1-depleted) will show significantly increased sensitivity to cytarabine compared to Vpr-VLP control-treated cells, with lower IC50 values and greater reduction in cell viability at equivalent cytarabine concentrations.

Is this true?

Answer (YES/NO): YES